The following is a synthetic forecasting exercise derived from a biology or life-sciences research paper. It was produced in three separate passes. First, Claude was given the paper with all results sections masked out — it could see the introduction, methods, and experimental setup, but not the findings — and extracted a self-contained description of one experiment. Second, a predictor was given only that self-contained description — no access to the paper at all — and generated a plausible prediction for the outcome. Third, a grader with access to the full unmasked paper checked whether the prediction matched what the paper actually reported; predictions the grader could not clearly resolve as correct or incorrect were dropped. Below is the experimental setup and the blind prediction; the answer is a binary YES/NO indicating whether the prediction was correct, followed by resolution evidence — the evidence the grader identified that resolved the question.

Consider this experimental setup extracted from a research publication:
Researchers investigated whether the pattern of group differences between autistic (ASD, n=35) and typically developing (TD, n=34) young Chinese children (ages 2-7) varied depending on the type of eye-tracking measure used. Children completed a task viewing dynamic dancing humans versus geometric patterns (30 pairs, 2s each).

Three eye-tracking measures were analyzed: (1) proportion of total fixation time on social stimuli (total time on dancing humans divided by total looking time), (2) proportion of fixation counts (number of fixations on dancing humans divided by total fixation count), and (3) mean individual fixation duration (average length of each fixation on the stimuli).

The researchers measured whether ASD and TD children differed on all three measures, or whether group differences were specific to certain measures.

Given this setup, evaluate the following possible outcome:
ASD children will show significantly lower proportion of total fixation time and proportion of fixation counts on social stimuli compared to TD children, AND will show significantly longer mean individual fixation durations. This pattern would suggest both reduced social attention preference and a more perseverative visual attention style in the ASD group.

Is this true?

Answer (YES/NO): NO